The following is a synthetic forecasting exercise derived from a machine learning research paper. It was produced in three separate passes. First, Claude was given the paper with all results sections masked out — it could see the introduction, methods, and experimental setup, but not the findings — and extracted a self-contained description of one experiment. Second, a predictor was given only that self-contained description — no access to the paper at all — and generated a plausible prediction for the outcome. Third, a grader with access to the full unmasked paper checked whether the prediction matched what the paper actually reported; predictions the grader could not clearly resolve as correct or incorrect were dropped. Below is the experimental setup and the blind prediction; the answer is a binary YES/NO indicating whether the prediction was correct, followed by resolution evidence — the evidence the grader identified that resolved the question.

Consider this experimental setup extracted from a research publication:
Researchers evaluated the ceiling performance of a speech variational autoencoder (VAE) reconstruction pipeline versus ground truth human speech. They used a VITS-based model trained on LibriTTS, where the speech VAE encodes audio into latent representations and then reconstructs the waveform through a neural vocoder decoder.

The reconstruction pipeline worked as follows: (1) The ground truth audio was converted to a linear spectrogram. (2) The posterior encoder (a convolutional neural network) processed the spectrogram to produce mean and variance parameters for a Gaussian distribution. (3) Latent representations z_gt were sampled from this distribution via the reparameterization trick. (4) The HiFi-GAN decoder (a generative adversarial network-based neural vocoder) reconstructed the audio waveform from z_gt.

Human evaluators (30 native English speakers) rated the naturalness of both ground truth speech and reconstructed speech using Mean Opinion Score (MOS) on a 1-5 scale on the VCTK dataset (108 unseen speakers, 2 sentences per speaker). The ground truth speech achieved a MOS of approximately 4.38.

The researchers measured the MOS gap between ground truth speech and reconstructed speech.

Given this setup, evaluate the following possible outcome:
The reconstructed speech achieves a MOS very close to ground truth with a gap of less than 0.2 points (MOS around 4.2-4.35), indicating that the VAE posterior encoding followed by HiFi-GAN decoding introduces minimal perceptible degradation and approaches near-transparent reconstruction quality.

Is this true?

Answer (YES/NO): YES